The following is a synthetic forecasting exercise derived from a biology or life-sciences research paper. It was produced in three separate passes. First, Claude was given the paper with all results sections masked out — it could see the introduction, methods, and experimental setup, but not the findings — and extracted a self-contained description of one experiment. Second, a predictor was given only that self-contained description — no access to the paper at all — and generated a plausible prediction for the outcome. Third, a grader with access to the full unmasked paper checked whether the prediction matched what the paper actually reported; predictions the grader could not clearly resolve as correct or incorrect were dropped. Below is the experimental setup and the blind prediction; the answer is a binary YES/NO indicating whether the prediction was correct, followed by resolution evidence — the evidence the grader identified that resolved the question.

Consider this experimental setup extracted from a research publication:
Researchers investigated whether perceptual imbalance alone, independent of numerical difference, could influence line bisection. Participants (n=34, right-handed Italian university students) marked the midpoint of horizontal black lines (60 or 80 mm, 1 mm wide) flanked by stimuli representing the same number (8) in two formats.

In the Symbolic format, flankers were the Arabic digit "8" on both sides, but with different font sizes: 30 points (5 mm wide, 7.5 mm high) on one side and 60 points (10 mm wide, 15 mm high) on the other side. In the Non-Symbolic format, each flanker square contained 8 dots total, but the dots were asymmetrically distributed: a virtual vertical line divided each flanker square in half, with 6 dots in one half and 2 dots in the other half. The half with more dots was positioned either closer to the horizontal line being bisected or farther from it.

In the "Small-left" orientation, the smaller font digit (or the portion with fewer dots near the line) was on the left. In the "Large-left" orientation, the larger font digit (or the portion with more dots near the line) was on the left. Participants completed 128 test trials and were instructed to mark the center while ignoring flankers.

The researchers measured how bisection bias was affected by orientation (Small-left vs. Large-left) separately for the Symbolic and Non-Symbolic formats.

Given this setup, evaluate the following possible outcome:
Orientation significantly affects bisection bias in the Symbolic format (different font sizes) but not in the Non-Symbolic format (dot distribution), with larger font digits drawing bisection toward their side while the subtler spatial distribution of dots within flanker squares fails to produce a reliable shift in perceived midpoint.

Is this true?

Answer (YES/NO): NO